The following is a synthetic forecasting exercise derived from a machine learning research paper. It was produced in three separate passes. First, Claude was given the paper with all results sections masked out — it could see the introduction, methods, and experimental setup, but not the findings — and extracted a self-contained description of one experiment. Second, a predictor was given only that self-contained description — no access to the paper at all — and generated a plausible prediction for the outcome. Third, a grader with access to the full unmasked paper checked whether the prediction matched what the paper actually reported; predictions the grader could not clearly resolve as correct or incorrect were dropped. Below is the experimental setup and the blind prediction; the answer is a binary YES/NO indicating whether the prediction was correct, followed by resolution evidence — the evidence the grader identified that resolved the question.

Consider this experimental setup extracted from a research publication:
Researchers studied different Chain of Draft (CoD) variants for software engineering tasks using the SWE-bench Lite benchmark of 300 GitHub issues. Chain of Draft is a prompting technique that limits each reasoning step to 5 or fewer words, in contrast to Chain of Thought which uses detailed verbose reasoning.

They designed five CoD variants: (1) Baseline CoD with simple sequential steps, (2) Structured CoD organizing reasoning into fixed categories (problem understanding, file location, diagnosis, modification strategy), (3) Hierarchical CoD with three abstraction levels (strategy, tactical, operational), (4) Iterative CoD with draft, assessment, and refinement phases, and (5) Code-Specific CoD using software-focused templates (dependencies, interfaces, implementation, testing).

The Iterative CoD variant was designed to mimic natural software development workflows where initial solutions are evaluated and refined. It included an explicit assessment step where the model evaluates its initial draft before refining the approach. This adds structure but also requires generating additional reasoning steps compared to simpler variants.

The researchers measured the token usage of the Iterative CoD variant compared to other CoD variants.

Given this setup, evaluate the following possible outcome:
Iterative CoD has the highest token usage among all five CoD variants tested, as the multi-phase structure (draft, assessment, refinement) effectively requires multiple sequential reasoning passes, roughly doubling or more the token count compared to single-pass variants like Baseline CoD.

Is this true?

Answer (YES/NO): NO